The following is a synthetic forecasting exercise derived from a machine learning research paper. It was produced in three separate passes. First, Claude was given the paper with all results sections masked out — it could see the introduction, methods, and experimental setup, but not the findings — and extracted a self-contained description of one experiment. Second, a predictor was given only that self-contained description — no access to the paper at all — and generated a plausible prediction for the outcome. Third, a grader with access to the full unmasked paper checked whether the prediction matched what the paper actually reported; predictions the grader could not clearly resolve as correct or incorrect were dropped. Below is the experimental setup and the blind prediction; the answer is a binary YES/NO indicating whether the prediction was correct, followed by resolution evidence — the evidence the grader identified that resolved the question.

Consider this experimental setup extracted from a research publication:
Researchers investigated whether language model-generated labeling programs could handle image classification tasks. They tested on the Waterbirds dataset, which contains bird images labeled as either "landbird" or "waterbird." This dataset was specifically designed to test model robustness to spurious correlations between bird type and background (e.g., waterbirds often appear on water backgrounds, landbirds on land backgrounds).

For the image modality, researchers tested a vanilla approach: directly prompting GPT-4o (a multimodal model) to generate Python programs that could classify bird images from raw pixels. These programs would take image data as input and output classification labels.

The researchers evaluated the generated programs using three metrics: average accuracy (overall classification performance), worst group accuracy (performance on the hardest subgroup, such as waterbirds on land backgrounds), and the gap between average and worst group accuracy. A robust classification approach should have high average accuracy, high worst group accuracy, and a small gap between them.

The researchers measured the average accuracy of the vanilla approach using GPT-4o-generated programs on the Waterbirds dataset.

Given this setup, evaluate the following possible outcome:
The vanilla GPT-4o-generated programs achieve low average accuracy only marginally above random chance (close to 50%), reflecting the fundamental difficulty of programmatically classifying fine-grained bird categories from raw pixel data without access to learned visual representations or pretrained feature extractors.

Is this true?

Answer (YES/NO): NO